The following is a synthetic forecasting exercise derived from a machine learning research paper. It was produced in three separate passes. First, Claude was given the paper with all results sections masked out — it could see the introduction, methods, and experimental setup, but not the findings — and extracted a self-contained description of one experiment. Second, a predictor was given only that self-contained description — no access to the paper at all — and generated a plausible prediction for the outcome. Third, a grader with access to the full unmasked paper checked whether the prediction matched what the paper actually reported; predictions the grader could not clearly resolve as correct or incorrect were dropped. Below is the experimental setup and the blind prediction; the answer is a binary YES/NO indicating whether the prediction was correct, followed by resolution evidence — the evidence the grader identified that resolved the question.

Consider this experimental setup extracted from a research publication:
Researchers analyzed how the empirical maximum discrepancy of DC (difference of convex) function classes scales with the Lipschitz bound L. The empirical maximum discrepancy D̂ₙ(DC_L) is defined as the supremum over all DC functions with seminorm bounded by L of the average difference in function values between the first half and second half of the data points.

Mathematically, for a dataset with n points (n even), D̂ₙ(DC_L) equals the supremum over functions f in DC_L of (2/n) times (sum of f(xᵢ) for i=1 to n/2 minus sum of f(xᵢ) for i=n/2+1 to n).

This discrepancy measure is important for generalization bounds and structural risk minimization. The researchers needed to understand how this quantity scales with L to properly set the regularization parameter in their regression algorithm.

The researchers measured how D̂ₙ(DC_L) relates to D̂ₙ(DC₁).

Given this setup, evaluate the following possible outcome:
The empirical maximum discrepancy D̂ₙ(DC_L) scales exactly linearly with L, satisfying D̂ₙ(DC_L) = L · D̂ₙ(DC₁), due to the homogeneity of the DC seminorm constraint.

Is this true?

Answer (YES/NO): YES